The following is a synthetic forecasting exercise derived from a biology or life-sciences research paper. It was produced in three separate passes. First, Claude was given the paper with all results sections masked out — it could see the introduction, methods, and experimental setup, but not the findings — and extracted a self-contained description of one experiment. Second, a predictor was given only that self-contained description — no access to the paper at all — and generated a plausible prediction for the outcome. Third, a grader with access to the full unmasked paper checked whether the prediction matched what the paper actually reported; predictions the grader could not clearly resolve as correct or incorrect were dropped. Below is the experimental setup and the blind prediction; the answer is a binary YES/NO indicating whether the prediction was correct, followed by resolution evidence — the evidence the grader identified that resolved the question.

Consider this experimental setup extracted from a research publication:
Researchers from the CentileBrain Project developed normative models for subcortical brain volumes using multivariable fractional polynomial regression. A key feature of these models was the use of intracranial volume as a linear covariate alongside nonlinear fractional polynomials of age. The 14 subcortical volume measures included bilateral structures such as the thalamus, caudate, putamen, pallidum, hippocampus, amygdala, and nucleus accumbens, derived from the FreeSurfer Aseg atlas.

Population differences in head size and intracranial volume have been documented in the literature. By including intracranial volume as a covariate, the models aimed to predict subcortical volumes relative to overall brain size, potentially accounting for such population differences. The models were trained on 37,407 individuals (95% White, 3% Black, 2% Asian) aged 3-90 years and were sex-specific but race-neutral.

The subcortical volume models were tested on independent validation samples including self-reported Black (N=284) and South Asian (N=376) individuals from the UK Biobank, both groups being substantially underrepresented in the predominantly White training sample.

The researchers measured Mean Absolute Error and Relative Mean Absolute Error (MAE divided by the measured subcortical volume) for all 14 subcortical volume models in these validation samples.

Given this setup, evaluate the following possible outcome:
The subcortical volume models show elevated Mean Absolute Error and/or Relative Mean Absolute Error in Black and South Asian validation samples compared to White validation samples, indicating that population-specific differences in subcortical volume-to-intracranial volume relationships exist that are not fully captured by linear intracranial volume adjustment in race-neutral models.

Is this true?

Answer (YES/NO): NO